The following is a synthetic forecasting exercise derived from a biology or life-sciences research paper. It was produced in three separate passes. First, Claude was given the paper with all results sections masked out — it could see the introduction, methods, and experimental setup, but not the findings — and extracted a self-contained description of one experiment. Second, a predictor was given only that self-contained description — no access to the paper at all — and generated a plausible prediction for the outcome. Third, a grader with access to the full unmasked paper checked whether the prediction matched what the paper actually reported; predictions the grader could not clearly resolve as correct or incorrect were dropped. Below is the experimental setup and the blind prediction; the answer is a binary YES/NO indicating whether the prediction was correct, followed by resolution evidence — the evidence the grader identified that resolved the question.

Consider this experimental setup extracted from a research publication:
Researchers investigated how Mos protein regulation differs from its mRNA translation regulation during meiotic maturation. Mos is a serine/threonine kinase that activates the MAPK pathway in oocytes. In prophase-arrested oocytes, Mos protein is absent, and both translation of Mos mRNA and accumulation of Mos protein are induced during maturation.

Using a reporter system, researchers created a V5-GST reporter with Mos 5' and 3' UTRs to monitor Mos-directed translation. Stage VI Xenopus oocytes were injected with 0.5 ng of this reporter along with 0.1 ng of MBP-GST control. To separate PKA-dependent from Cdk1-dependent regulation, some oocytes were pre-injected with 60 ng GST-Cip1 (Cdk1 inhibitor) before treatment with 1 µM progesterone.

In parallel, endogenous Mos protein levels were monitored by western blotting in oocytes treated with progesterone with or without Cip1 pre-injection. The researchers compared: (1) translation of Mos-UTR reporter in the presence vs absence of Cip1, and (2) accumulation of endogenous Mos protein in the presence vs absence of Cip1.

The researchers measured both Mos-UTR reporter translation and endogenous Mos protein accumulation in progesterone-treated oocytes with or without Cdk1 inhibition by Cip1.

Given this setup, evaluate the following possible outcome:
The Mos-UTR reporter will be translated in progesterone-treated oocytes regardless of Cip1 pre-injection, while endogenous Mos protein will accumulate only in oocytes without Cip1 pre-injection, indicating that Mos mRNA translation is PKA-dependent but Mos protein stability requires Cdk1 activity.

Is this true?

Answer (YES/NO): YES